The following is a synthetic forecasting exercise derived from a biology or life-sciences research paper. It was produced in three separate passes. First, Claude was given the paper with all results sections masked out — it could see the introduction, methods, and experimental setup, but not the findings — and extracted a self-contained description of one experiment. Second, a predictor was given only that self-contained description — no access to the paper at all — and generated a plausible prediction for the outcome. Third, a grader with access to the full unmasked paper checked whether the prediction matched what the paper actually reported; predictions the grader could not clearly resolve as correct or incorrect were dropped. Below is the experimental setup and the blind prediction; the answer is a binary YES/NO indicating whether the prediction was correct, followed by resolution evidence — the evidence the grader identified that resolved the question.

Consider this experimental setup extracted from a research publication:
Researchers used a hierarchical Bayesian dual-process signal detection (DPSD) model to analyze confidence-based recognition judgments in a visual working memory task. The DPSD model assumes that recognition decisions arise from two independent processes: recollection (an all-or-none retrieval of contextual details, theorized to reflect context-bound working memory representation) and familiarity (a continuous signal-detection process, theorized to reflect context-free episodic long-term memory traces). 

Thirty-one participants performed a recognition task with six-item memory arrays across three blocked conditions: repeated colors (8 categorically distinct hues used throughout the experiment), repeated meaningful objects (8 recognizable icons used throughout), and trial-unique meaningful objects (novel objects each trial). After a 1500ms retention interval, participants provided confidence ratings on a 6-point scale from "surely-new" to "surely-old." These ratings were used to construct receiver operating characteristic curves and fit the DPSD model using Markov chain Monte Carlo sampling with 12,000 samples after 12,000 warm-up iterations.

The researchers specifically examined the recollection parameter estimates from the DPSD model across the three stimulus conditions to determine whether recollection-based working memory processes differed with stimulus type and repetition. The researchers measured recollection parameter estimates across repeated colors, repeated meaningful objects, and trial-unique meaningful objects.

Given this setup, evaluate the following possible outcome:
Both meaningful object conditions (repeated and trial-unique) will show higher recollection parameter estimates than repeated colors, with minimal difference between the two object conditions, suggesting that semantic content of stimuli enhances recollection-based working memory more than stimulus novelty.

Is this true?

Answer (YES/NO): NO